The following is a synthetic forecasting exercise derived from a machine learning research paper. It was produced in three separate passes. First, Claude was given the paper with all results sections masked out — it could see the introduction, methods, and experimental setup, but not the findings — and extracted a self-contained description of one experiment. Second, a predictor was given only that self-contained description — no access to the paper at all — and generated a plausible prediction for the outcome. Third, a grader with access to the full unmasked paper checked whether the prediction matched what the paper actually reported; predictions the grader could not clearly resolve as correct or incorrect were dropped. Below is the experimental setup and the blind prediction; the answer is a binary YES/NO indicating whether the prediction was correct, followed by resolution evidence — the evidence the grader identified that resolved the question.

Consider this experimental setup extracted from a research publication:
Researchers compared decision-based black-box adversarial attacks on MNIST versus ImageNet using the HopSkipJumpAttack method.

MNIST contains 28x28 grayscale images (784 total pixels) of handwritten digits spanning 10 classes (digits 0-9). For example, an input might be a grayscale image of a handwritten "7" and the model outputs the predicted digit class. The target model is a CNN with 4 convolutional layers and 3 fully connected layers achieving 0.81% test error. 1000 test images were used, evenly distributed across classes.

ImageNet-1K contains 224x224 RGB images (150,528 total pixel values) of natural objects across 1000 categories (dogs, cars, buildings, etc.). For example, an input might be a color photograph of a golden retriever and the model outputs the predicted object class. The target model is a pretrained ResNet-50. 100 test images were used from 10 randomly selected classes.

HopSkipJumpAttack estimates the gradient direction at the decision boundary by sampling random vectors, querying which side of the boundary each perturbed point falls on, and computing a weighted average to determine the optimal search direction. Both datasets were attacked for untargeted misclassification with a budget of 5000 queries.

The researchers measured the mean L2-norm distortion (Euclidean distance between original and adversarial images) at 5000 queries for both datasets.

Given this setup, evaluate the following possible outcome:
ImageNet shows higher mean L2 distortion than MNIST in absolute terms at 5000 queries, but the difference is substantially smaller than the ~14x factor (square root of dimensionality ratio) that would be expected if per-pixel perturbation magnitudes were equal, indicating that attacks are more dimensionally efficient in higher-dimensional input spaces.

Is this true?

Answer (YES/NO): YES